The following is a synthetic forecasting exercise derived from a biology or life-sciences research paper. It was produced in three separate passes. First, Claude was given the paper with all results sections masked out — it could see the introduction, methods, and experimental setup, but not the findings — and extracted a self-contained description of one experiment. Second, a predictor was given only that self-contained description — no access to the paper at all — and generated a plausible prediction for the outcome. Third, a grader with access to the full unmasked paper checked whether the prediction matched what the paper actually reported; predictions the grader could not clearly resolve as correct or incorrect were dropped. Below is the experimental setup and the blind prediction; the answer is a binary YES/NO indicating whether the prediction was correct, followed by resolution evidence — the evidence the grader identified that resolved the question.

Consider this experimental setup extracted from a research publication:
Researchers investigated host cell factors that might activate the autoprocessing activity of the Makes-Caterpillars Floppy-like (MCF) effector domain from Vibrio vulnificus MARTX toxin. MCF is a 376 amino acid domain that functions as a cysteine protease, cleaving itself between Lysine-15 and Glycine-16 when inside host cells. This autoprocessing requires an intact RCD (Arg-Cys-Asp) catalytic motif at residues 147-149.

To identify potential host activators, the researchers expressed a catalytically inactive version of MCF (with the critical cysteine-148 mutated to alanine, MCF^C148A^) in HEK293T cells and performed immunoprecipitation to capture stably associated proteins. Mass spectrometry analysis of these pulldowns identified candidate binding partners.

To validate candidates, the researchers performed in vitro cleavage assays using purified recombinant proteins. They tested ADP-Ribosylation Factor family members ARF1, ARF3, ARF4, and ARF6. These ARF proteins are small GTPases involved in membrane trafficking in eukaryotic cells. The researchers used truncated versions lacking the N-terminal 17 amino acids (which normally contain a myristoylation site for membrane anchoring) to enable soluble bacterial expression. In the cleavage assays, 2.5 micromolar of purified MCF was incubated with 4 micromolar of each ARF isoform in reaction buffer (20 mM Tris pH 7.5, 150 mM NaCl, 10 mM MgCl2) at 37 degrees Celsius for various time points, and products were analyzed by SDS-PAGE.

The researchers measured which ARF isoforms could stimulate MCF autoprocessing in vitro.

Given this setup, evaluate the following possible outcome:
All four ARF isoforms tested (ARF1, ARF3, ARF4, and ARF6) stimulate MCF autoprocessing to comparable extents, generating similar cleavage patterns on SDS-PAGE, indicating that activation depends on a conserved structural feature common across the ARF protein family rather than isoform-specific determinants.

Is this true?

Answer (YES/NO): NO